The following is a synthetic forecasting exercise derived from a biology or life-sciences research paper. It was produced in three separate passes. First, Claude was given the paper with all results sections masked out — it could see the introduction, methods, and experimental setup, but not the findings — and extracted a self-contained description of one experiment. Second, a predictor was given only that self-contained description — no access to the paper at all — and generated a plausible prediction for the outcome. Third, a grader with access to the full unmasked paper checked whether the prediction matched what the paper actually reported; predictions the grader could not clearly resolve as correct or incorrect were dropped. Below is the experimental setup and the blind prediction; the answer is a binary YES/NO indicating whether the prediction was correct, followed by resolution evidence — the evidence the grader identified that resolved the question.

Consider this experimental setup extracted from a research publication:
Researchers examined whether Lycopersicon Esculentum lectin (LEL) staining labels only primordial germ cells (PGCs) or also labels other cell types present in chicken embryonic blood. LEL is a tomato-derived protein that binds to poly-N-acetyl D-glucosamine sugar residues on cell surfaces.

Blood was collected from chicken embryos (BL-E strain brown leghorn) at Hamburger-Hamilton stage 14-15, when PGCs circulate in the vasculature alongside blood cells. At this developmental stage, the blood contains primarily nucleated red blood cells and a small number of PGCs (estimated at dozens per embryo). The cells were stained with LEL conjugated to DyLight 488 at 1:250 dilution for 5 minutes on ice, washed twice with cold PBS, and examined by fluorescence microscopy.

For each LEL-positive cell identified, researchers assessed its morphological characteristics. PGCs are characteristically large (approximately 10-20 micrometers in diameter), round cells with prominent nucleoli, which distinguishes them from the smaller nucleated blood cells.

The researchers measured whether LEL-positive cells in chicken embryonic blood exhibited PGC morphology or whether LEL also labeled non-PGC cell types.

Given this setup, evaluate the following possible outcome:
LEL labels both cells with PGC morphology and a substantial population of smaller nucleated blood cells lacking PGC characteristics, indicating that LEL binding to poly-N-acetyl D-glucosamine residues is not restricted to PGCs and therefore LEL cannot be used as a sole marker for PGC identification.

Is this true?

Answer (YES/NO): NO